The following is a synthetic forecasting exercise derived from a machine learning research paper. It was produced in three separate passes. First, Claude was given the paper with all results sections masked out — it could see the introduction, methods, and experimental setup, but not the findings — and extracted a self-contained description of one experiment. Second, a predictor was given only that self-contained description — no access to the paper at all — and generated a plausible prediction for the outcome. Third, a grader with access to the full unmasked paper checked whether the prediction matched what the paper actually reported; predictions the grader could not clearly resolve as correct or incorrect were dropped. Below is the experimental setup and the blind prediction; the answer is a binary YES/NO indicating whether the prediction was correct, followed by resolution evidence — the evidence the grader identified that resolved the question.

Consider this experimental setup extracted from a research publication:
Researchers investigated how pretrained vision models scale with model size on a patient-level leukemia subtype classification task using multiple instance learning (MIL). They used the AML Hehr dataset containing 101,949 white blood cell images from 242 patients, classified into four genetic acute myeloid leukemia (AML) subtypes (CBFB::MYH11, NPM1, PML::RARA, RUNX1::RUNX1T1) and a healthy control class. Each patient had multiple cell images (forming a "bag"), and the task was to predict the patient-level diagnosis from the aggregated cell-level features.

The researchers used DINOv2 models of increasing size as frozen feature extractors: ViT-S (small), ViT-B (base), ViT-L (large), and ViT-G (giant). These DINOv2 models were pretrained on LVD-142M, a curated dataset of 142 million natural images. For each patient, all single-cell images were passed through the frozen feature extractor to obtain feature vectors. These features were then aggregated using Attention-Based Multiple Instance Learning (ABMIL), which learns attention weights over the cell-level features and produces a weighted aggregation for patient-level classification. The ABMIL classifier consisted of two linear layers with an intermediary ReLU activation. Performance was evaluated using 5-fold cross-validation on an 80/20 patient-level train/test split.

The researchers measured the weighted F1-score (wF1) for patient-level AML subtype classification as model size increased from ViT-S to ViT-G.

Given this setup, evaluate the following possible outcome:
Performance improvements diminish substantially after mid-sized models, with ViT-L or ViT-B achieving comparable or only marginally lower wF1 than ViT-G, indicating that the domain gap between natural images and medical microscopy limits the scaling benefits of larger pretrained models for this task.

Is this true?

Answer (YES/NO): NO